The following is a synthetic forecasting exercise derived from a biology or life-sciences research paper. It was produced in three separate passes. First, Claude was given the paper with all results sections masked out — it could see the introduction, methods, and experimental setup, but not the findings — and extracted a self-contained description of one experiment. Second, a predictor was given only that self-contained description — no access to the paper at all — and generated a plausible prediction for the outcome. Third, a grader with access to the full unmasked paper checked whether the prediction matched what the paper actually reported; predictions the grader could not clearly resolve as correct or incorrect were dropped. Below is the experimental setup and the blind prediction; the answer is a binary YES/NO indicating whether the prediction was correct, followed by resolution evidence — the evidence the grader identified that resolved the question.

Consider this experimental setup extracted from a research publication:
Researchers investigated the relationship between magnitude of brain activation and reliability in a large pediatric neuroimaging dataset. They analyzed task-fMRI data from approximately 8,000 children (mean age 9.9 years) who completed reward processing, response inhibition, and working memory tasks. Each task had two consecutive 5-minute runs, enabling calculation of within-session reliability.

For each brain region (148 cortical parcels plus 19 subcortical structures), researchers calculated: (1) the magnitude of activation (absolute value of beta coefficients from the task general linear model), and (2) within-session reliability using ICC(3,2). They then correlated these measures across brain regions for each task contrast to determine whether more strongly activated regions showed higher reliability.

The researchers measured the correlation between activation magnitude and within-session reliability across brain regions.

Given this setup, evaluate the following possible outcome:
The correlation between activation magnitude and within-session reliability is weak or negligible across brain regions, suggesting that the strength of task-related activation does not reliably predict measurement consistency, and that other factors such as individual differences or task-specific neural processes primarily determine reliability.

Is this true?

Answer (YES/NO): NO